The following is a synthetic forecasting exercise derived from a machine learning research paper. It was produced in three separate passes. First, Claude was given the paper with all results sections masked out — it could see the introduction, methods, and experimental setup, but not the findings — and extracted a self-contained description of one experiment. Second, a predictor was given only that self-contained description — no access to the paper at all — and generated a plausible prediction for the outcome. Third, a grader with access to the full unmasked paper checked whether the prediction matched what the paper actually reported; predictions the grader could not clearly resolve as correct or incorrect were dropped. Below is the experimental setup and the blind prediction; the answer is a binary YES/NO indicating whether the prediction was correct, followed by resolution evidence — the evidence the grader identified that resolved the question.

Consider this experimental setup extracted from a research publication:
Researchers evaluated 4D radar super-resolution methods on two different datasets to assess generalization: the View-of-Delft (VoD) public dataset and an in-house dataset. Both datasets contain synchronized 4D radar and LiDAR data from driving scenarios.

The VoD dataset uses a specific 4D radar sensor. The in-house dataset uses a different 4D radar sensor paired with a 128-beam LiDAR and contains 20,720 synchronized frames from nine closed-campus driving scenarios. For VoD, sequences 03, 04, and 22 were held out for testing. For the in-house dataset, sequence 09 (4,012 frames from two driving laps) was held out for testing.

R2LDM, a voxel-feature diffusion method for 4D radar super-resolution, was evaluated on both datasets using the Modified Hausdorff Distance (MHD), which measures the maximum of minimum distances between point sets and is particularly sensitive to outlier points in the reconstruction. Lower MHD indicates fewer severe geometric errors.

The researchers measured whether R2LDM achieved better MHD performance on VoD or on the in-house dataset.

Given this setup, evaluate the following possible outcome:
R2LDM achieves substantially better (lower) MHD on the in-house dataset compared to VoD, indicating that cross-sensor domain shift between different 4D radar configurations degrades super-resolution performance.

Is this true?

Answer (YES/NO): NO